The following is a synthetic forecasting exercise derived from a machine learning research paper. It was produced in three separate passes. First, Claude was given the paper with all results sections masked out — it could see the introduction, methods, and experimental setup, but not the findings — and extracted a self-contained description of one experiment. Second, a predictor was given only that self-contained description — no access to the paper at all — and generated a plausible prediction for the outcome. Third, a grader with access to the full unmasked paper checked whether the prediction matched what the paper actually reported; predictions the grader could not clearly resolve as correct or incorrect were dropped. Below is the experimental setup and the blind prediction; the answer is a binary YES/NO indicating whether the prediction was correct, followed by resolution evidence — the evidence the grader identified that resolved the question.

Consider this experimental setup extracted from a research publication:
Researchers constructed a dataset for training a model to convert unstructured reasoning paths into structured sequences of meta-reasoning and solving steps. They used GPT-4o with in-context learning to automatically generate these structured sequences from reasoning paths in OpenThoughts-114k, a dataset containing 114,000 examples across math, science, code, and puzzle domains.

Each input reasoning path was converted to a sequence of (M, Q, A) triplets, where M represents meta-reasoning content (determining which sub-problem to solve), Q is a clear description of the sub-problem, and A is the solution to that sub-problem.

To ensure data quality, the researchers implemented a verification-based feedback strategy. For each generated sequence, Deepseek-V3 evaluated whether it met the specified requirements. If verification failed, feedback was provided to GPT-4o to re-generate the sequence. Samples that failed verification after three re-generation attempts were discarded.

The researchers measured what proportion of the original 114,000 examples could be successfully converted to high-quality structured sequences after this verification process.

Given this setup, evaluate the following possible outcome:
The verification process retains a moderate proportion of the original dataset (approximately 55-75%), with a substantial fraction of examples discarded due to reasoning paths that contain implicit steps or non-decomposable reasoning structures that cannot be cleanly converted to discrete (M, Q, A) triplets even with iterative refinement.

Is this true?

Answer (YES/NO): NO